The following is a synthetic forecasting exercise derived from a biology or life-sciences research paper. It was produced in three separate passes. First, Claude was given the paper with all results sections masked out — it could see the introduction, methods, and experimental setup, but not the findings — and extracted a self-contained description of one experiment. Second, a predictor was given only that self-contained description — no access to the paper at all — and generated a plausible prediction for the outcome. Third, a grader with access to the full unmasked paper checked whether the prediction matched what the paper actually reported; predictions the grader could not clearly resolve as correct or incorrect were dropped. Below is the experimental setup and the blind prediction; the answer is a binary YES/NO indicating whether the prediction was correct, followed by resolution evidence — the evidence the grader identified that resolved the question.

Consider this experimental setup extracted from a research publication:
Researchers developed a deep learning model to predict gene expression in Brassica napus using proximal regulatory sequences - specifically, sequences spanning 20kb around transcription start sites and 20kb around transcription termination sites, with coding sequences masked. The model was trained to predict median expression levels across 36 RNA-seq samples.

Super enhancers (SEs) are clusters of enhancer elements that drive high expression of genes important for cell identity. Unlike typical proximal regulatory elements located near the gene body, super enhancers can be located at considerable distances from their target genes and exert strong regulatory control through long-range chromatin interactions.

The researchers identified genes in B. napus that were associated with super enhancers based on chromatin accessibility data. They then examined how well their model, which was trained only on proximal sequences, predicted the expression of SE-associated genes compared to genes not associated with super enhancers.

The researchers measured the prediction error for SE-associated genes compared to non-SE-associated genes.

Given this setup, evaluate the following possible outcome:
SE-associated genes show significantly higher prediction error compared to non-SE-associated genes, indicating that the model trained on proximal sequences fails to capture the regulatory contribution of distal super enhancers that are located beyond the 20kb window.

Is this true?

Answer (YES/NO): YES